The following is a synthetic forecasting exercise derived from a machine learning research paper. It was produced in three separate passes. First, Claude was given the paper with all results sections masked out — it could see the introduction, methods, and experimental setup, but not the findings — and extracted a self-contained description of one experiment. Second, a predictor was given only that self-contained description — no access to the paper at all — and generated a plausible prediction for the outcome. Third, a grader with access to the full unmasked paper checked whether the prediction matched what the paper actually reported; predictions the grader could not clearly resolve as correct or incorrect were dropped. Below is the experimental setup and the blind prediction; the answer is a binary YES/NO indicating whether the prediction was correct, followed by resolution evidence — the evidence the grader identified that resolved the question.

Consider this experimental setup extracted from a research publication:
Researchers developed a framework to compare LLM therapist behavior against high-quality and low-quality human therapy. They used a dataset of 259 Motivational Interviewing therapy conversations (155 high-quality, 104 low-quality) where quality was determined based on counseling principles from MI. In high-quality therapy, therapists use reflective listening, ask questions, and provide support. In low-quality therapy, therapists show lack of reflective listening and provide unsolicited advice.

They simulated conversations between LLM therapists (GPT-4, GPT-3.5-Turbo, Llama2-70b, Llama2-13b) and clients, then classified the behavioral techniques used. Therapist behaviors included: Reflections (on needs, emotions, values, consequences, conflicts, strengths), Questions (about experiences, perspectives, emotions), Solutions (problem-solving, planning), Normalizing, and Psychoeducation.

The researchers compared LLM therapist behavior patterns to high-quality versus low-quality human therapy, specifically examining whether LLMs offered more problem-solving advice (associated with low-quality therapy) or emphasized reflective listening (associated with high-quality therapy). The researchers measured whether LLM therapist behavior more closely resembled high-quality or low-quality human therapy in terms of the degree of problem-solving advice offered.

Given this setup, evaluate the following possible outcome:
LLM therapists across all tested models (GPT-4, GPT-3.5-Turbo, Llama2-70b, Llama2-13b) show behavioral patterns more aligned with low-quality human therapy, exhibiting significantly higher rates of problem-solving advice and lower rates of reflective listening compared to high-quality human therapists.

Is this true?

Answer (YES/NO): NO